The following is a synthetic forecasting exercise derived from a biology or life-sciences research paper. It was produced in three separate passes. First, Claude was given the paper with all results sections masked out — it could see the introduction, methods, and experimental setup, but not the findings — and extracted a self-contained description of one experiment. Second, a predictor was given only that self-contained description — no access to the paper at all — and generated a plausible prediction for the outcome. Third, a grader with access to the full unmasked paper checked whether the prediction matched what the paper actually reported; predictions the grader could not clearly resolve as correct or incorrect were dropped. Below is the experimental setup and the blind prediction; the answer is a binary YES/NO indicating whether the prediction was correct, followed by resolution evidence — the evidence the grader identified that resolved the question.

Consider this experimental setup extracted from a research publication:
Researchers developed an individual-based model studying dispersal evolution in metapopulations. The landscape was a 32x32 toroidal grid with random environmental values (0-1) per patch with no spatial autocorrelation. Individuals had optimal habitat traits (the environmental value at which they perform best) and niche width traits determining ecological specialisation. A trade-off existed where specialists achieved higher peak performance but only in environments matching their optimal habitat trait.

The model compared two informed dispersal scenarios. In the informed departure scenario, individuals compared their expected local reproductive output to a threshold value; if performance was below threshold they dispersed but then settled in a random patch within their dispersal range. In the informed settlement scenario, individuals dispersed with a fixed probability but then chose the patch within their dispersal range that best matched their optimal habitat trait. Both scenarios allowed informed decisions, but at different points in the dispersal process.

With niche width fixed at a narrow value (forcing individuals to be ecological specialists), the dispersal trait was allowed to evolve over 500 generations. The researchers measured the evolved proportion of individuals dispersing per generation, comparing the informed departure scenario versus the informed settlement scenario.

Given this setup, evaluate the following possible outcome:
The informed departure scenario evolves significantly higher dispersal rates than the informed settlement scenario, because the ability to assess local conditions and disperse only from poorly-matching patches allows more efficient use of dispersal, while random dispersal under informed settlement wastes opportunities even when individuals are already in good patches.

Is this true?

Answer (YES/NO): NO